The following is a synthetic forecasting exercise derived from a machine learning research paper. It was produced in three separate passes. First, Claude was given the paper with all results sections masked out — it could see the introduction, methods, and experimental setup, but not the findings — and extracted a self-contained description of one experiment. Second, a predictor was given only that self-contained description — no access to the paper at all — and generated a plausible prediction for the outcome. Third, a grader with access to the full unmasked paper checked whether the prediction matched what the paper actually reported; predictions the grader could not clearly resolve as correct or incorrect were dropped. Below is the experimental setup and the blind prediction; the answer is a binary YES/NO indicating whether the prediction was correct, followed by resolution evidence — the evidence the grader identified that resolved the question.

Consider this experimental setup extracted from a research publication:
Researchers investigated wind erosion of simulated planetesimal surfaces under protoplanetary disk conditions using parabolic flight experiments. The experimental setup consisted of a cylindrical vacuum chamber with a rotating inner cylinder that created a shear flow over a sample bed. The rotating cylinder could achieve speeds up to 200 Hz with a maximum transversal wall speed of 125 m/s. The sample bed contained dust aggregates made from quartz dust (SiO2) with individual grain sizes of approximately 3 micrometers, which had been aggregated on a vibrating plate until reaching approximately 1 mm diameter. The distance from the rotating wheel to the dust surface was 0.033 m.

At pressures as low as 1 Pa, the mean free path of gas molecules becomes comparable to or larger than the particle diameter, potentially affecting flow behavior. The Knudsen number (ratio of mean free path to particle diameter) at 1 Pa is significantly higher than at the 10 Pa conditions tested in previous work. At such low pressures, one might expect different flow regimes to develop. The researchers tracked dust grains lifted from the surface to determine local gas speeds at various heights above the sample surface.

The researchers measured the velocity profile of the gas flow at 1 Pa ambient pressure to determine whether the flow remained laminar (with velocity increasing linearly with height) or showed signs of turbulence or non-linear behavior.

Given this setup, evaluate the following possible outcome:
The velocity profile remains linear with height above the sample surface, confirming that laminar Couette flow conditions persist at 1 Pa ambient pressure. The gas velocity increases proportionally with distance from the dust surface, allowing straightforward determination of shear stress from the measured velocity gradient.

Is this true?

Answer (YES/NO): YES